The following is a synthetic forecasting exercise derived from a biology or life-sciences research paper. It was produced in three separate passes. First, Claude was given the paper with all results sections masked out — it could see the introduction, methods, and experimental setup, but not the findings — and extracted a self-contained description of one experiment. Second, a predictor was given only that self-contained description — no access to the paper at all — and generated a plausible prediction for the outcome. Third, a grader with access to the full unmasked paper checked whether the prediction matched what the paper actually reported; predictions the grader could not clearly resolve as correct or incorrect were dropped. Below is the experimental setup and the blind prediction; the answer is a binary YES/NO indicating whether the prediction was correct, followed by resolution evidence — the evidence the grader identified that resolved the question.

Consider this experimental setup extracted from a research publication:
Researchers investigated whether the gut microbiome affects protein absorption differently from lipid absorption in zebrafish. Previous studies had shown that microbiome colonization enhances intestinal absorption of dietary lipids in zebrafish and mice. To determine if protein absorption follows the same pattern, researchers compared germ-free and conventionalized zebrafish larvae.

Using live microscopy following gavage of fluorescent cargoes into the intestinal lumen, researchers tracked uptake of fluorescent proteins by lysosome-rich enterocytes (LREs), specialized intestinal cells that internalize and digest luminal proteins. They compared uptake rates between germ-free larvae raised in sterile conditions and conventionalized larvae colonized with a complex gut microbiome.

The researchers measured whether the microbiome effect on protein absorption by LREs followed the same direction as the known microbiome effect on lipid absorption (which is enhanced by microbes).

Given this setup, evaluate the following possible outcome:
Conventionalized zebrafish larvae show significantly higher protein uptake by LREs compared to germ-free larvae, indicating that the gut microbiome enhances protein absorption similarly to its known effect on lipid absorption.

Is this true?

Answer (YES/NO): NO